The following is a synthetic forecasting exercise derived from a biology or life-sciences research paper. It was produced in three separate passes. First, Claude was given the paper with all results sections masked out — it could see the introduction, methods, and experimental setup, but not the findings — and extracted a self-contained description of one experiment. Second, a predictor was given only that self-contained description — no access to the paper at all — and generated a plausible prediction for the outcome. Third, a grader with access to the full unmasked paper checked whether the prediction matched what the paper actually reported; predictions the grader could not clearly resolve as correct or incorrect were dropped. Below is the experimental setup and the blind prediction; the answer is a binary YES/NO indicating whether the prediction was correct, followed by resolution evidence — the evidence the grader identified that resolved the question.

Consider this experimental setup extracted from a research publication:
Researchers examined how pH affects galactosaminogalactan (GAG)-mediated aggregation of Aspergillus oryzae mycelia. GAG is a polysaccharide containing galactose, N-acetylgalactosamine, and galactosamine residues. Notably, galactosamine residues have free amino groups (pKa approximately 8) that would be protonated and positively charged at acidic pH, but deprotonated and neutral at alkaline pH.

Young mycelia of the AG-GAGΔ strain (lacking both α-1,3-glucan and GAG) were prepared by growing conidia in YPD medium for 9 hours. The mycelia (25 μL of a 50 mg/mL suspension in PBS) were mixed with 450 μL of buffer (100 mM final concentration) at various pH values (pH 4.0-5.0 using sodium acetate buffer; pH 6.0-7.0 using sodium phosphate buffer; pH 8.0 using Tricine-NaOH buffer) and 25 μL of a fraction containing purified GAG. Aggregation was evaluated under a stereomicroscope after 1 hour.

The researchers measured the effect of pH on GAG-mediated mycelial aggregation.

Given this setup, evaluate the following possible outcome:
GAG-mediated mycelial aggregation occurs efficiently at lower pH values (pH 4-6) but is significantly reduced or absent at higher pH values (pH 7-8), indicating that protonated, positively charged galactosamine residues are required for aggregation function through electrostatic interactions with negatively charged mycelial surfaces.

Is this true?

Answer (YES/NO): NO